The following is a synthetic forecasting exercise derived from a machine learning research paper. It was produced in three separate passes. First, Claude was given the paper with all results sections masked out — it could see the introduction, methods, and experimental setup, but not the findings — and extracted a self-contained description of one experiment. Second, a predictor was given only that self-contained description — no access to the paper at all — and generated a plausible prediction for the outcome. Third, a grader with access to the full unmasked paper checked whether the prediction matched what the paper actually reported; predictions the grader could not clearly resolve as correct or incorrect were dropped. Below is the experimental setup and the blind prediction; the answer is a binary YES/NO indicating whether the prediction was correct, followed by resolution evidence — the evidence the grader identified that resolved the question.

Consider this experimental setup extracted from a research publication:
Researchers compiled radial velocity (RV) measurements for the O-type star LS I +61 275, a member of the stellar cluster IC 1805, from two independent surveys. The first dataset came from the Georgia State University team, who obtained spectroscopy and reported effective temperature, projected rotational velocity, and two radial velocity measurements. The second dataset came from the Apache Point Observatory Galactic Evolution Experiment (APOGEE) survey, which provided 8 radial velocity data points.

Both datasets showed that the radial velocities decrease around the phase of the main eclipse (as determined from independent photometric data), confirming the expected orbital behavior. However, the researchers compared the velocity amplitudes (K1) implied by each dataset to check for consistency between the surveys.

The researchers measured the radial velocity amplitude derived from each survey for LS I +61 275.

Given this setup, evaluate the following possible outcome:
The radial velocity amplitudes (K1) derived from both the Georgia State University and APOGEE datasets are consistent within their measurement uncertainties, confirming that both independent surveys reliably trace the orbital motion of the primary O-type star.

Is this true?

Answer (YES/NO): NO